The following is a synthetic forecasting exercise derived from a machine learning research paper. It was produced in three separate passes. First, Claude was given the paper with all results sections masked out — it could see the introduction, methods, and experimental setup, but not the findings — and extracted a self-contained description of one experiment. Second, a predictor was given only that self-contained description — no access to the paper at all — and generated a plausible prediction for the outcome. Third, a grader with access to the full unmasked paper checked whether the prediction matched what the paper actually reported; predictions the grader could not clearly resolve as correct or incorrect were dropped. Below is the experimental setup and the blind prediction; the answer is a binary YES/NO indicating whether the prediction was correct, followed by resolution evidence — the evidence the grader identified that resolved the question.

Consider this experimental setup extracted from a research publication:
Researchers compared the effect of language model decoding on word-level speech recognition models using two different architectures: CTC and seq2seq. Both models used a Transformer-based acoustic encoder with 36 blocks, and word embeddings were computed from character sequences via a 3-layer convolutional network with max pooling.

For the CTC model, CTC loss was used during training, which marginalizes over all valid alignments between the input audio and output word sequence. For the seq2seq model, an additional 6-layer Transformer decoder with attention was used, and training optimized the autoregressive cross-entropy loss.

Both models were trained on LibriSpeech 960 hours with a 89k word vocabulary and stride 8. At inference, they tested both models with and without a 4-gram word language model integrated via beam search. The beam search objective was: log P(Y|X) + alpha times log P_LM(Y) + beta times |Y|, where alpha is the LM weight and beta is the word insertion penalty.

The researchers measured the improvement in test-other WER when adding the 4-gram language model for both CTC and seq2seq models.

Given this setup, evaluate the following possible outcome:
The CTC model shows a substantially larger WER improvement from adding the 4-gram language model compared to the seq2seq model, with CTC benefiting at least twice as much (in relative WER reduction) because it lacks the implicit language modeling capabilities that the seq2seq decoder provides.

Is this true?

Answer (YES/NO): NO